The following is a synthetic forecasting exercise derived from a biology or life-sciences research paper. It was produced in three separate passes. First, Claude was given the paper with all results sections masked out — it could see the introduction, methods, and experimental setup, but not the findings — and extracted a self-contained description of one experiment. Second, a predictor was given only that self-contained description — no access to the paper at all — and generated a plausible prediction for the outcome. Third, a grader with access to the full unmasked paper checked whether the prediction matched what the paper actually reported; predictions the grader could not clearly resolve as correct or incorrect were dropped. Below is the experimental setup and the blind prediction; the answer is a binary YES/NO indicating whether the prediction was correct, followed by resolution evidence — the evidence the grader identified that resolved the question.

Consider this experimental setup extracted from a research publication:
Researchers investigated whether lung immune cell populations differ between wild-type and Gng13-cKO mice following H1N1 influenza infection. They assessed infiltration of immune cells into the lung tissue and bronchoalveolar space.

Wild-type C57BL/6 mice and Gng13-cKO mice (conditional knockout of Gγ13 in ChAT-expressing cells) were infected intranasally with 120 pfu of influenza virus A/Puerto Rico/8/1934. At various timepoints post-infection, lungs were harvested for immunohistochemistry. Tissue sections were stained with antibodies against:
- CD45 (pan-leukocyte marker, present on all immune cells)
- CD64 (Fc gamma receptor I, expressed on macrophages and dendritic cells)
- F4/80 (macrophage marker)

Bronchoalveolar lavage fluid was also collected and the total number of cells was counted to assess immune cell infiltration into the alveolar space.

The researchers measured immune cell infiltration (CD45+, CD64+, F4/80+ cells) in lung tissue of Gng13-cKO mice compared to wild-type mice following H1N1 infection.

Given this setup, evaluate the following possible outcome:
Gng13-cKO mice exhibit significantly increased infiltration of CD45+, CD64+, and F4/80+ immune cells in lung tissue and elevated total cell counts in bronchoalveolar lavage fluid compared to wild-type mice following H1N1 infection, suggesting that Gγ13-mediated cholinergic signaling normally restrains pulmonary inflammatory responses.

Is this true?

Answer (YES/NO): YES